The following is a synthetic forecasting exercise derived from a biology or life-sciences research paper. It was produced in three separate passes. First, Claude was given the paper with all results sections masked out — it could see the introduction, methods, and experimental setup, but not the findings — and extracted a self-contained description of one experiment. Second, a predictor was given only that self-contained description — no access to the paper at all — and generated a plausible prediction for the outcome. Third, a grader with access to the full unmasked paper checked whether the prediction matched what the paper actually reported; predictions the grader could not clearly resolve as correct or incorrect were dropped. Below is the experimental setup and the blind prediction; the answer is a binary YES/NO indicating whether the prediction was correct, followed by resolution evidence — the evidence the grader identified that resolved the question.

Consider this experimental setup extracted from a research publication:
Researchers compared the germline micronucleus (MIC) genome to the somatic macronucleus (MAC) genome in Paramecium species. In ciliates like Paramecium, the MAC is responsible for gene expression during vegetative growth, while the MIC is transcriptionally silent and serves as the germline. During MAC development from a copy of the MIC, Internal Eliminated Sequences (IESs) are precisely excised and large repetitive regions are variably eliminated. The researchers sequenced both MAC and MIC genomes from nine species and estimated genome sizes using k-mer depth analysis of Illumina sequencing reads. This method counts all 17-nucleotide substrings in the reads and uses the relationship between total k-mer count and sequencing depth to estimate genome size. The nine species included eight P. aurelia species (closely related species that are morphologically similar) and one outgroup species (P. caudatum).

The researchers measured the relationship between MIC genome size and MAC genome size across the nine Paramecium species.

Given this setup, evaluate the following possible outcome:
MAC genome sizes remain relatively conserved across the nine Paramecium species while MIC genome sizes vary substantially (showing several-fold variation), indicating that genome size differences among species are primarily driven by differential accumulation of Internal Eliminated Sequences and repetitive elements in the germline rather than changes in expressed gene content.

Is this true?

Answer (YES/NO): NO